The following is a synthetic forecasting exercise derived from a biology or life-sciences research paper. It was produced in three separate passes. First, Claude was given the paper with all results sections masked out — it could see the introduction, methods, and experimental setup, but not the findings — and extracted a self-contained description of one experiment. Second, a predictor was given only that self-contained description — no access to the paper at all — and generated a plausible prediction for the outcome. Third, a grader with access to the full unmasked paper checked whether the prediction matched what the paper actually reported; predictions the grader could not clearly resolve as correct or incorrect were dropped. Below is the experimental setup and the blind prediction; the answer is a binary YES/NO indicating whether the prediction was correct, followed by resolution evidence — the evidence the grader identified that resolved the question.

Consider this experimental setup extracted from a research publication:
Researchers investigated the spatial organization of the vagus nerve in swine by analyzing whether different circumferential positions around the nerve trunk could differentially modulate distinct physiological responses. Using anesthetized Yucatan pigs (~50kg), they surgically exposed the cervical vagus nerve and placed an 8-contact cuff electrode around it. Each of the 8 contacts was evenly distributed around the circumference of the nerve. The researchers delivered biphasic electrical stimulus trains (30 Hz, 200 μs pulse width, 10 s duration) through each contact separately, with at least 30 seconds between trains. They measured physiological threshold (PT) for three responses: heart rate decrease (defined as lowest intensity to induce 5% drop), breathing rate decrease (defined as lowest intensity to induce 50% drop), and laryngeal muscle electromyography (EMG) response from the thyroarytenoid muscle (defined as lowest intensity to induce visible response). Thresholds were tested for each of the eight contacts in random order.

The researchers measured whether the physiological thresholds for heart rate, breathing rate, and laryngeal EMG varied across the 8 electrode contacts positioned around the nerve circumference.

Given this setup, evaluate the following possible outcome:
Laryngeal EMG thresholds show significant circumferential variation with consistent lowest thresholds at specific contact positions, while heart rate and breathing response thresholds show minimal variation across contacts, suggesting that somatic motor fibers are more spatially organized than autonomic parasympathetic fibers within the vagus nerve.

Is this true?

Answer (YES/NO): NO